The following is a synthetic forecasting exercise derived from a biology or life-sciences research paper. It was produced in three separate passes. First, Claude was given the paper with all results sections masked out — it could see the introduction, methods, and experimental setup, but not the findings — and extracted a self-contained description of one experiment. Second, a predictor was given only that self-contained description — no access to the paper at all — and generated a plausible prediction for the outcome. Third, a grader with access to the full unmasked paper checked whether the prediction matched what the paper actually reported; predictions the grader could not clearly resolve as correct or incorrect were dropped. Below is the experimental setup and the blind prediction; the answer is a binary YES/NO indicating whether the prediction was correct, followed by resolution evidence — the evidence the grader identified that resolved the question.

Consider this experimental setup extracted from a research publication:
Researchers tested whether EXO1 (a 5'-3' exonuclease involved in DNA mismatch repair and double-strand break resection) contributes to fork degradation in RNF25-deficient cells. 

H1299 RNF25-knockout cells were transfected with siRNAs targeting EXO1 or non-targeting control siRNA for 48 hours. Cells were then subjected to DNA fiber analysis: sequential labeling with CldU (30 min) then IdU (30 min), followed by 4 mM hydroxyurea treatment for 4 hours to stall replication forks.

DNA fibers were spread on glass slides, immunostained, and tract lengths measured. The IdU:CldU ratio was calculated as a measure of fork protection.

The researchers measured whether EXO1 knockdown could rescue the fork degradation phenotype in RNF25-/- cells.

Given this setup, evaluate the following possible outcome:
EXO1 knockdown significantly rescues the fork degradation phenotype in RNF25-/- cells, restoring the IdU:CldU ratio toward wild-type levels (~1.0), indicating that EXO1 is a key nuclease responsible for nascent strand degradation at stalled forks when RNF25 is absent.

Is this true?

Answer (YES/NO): NO